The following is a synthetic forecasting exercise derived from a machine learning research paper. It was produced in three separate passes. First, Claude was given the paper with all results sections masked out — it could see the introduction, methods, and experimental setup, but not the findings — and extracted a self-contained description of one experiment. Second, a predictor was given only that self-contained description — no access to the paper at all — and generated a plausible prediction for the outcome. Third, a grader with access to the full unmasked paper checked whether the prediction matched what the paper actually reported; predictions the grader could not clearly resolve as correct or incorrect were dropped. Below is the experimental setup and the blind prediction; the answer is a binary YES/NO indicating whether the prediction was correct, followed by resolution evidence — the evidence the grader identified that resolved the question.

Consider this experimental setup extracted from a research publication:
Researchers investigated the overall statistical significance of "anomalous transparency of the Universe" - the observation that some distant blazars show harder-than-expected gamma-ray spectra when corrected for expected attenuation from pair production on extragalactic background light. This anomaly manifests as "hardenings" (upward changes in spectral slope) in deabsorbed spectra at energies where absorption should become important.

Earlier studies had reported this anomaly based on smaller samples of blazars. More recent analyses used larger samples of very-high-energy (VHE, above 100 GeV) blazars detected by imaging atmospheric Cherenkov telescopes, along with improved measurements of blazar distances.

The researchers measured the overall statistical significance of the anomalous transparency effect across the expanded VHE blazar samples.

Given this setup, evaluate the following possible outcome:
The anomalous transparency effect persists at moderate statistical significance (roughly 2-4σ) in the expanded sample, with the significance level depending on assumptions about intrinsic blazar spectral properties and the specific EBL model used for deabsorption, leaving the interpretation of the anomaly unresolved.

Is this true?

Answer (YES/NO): NO